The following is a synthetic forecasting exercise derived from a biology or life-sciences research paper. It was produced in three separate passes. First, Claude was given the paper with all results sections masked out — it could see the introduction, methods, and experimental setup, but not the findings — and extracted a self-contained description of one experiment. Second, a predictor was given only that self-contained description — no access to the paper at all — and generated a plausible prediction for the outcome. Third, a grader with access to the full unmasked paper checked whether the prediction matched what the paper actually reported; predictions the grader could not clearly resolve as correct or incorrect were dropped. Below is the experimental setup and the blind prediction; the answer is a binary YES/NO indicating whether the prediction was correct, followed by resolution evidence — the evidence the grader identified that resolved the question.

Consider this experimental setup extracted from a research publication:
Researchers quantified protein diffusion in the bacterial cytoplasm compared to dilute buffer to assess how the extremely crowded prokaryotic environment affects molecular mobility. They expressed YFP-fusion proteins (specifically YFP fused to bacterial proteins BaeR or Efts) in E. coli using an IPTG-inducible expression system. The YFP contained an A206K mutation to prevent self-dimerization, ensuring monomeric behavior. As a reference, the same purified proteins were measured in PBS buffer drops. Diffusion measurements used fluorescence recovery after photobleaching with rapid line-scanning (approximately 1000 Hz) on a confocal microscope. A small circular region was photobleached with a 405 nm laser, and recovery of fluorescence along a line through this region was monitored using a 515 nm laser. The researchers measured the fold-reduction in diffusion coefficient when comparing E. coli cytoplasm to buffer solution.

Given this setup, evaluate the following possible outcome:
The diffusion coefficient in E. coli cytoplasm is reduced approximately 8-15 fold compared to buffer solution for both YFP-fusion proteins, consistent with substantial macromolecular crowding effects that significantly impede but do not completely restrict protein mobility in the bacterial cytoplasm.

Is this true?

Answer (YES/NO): YES